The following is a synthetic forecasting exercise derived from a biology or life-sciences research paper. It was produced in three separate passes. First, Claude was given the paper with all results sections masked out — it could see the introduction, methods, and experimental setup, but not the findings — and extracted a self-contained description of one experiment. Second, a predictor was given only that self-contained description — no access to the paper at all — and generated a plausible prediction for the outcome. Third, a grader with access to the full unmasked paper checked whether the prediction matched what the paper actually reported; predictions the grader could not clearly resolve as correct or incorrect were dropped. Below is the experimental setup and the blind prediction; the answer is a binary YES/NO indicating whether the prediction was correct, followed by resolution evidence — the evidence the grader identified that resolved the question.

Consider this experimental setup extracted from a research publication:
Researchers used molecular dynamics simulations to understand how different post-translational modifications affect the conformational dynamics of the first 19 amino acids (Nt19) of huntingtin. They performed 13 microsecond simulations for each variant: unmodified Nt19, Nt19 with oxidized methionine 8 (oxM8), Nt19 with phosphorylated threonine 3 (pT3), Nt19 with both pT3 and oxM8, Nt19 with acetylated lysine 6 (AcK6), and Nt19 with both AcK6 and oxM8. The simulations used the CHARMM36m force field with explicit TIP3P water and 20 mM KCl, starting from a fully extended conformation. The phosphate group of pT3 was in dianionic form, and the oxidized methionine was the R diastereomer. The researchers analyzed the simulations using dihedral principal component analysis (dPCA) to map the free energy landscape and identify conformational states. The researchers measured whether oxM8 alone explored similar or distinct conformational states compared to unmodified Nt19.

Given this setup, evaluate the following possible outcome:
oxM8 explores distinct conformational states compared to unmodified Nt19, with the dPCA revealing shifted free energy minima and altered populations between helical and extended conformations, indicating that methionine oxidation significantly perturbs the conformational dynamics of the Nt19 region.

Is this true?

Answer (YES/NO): YES